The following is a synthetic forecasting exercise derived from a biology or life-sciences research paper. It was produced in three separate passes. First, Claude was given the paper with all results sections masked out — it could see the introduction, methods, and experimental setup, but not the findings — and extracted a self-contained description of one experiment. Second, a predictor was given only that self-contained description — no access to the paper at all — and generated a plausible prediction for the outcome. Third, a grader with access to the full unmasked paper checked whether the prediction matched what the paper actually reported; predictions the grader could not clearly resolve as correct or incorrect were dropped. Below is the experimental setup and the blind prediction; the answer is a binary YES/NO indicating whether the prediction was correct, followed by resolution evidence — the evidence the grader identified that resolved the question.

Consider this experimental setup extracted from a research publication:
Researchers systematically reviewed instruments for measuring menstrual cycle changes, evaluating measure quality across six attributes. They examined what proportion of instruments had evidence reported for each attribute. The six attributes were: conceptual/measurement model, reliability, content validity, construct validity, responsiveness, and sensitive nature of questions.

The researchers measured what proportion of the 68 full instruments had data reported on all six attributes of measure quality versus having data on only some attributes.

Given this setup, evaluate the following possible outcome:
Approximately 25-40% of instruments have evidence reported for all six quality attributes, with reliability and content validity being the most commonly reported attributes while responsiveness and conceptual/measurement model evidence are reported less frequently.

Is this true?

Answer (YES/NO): NO